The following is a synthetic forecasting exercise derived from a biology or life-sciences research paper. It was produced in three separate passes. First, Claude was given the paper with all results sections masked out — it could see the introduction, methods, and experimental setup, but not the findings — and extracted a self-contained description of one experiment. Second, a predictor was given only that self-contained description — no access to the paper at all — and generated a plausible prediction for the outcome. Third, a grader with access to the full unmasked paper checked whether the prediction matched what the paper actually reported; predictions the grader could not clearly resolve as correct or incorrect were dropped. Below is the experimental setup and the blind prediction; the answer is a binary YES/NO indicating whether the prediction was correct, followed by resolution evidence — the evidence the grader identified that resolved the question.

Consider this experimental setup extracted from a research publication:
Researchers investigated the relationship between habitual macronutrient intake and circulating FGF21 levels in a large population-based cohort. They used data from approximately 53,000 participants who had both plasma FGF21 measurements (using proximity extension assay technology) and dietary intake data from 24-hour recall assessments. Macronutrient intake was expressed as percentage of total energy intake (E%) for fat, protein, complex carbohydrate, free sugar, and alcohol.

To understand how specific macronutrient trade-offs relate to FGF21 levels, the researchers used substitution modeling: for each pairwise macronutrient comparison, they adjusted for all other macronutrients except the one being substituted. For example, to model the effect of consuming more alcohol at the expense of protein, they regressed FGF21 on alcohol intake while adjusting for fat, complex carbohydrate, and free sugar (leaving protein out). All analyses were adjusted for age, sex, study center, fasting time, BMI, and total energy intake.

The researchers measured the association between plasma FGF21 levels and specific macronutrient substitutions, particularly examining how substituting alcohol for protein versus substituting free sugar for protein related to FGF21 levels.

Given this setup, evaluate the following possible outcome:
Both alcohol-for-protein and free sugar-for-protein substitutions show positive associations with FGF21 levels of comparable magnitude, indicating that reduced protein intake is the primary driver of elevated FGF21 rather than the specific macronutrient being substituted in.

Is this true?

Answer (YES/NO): NO